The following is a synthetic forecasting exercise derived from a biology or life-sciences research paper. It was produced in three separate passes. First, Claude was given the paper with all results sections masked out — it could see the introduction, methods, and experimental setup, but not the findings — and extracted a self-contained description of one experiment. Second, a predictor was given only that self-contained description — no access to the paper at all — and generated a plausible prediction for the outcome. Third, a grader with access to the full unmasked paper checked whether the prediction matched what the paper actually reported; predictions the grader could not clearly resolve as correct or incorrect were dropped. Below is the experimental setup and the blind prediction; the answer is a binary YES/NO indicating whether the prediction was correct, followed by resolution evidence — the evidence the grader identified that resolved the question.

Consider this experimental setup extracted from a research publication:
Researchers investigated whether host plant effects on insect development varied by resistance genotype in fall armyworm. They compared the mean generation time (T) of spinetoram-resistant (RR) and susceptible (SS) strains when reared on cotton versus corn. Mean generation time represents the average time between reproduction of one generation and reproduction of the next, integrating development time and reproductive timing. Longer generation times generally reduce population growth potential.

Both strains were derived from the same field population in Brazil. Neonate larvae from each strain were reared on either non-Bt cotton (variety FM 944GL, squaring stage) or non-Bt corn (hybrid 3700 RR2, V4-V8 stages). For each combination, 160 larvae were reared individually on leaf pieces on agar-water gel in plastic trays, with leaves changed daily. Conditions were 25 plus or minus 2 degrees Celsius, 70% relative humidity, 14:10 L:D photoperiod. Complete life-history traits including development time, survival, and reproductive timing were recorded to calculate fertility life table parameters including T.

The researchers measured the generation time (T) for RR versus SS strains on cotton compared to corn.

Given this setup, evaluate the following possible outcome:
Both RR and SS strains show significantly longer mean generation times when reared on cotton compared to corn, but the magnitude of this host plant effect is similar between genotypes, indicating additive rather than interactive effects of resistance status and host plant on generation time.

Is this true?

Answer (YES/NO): NO